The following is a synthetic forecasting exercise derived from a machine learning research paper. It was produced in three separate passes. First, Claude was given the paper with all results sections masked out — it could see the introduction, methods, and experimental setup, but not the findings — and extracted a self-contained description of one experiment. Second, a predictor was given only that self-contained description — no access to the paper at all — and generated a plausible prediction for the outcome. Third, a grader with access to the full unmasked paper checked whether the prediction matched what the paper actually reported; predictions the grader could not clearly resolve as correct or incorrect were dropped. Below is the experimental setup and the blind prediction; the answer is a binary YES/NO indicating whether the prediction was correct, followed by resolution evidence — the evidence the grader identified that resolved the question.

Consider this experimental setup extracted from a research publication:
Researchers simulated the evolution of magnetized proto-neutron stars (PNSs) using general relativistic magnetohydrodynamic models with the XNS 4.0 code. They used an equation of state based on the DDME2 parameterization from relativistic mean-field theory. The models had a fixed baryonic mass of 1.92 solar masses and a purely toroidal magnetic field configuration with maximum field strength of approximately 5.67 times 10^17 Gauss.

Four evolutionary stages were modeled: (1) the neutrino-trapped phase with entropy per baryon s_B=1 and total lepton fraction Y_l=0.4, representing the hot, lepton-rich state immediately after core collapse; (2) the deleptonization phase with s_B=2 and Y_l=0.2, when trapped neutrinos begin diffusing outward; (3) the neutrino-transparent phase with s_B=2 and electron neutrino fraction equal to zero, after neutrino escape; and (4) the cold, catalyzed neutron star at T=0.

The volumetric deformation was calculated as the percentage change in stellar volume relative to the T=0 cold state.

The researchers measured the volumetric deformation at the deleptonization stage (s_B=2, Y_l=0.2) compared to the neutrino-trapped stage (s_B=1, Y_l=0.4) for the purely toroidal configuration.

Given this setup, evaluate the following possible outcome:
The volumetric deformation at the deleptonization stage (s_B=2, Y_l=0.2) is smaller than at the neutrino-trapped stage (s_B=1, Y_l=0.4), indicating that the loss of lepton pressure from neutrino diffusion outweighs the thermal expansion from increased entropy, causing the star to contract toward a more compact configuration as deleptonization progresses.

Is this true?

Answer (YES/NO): NO